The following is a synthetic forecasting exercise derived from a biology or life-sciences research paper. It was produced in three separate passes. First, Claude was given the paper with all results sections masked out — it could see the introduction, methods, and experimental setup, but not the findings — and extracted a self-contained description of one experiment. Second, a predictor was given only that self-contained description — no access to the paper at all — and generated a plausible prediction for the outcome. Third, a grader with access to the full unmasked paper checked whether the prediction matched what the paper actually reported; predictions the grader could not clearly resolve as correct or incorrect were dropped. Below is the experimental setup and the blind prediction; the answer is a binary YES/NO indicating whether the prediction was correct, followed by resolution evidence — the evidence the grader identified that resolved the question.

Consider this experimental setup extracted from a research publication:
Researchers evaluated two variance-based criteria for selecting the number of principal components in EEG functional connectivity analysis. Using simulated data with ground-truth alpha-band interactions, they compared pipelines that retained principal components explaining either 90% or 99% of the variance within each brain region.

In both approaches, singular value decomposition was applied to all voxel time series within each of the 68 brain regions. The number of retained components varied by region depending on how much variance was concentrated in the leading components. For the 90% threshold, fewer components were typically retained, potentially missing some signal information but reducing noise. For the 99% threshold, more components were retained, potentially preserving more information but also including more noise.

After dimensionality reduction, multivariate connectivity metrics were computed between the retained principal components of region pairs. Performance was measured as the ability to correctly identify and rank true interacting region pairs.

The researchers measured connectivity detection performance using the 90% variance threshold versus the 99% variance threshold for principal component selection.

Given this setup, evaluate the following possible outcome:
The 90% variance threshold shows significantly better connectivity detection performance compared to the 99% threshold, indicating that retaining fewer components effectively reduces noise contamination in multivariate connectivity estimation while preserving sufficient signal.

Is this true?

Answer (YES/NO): YES